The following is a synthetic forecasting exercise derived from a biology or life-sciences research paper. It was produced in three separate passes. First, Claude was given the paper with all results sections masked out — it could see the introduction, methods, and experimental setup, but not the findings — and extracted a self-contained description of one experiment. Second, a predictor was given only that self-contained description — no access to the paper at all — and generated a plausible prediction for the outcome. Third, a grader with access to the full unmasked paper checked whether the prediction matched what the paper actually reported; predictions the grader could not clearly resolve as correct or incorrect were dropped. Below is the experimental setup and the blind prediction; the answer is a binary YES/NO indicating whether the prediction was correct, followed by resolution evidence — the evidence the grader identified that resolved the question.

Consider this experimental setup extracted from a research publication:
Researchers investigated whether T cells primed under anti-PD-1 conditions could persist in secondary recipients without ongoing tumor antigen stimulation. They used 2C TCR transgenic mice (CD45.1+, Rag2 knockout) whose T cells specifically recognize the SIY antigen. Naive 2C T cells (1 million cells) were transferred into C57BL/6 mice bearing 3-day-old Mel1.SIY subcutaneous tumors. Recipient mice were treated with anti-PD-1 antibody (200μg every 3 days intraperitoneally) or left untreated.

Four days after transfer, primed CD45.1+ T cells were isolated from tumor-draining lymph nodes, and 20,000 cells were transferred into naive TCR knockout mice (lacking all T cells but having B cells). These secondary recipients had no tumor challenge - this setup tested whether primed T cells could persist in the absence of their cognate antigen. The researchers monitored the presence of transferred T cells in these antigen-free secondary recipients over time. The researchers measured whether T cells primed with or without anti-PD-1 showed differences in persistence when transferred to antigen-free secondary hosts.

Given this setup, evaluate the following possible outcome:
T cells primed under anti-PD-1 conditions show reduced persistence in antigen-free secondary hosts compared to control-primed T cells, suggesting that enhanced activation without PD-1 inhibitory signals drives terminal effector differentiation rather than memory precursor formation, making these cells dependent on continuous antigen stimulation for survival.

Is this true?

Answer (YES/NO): NO